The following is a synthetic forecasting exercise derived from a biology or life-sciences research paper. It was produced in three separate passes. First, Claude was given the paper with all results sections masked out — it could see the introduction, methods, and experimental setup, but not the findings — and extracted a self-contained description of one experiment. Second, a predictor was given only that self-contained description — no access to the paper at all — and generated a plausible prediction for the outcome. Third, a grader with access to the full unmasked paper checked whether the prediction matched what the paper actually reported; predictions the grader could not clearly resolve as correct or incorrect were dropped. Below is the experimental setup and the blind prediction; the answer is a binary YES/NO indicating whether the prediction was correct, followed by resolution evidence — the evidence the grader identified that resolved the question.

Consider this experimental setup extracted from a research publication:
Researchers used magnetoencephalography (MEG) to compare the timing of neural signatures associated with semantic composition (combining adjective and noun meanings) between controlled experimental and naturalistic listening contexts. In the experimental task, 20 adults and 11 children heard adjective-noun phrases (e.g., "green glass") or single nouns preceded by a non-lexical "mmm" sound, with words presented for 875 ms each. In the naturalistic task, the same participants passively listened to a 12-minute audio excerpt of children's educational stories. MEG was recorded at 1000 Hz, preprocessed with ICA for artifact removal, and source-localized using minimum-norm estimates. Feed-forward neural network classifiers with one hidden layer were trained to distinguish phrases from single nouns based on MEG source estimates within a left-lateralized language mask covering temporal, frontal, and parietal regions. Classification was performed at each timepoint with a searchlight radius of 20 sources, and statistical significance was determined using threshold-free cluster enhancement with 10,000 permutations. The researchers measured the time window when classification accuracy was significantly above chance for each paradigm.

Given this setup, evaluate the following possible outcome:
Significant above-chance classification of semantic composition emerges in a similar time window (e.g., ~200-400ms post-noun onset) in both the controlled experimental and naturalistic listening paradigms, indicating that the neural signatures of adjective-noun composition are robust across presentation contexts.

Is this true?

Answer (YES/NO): NO